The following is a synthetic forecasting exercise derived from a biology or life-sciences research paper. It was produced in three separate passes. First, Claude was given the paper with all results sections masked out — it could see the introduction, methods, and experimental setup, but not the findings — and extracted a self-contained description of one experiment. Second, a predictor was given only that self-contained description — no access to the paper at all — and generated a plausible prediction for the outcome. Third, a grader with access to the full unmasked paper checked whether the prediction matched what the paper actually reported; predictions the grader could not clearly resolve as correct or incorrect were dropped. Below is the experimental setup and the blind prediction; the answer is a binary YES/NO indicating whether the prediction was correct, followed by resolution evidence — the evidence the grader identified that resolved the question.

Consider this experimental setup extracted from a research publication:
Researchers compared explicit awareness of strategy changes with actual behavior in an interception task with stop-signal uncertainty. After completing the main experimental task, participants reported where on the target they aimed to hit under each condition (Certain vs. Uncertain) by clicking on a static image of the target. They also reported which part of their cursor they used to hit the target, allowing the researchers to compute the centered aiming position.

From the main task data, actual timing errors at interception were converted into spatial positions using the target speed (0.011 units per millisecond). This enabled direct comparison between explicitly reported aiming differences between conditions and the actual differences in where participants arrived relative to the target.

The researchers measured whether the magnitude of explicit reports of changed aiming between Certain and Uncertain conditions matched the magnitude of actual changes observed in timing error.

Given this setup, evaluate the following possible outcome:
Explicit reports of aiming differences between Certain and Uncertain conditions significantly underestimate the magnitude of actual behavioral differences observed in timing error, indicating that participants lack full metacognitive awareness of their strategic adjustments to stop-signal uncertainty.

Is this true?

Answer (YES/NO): YES